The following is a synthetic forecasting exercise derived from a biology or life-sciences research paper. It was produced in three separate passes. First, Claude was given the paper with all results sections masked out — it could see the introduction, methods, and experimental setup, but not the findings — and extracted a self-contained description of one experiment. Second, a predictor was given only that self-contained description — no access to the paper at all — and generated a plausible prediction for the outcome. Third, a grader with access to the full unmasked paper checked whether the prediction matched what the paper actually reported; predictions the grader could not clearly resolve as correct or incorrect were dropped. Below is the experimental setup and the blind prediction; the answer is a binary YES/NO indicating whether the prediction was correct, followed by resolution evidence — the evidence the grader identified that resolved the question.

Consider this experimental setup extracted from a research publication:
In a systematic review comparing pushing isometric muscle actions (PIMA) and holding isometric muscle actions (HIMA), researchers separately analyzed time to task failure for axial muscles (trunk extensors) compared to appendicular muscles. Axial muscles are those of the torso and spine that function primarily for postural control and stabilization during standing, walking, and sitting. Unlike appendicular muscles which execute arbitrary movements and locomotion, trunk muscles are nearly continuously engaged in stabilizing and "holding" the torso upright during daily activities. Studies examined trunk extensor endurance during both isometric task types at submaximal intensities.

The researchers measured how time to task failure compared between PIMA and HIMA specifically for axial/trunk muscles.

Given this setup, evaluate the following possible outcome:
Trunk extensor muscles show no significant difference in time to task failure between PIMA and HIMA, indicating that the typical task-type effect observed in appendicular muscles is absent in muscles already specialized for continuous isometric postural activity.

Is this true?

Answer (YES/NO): NO